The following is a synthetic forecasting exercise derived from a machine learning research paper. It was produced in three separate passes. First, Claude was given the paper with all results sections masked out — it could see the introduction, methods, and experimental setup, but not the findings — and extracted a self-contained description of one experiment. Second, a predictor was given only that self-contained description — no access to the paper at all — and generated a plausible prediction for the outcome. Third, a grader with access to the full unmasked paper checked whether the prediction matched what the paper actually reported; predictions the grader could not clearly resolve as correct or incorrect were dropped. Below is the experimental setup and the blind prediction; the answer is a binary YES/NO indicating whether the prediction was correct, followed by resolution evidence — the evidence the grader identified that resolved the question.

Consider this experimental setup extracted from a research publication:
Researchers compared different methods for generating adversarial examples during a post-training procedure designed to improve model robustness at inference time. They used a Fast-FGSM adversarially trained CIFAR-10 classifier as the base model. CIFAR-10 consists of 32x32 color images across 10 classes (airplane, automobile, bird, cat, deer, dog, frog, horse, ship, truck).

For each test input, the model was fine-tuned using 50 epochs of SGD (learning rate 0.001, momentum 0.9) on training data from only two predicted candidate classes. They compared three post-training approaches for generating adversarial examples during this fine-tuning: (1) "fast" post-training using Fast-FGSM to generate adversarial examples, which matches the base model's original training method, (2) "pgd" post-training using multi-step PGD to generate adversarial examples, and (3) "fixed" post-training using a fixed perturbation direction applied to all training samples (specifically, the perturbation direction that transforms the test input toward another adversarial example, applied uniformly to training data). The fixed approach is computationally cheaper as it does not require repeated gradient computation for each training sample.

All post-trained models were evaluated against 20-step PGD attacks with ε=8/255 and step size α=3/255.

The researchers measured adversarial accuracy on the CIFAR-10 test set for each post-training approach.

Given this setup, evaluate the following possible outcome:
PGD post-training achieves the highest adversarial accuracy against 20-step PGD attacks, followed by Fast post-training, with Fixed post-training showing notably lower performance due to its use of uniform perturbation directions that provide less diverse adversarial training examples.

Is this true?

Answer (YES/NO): NO